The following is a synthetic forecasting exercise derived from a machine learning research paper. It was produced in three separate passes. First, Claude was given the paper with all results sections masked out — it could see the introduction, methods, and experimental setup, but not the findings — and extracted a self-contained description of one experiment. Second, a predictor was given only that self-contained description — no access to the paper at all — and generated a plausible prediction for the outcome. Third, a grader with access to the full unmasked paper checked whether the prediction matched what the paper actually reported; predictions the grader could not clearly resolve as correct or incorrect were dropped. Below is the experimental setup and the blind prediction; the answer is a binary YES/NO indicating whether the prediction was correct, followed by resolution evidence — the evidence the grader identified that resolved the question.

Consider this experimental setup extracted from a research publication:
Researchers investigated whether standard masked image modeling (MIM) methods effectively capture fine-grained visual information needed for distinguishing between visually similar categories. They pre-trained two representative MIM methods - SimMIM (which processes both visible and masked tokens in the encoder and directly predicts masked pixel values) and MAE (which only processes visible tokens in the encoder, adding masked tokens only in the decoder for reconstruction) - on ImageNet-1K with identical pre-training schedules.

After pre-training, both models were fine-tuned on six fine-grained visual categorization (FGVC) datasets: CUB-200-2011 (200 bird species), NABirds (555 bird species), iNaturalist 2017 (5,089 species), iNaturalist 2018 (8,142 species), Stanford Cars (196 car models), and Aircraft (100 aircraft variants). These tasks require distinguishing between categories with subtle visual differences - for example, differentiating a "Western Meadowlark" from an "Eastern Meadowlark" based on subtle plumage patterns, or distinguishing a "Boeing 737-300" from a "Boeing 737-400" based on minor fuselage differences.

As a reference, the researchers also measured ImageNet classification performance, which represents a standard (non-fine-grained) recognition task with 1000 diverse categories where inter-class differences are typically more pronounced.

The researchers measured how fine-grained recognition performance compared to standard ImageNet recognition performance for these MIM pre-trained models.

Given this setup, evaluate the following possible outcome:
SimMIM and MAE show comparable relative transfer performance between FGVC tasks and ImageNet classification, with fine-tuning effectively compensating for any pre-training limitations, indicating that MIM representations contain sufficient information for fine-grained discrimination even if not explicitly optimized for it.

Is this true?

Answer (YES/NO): NO